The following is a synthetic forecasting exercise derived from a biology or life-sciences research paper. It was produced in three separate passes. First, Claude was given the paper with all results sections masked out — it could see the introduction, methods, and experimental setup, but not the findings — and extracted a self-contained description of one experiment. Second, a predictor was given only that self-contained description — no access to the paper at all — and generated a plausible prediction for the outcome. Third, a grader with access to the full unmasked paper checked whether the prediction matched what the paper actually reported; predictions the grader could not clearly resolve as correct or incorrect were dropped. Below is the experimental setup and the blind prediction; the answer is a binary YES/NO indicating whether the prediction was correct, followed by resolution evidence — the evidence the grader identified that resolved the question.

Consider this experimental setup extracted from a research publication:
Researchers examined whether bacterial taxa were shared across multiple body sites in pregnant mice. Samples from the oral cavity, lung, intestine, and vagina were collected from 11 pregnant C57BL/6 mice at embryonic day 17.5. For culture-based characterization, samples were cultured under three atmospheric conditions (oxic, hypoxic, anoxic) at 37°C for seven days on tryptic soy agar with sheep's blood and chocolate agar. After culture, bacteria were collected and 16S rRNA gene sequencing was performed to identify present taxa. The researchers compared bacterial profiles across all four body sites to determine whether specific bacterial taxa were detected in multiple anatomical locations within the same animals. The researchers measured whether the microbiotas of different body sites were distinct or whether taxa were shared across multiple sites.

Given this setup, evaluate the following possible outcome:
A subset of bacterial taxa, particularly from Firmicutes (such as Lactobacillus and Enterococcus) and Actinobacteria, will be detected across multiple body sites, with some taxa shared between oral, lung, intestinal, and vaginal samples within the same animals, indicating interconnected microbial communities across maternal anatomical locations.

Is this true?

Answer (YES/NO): YES